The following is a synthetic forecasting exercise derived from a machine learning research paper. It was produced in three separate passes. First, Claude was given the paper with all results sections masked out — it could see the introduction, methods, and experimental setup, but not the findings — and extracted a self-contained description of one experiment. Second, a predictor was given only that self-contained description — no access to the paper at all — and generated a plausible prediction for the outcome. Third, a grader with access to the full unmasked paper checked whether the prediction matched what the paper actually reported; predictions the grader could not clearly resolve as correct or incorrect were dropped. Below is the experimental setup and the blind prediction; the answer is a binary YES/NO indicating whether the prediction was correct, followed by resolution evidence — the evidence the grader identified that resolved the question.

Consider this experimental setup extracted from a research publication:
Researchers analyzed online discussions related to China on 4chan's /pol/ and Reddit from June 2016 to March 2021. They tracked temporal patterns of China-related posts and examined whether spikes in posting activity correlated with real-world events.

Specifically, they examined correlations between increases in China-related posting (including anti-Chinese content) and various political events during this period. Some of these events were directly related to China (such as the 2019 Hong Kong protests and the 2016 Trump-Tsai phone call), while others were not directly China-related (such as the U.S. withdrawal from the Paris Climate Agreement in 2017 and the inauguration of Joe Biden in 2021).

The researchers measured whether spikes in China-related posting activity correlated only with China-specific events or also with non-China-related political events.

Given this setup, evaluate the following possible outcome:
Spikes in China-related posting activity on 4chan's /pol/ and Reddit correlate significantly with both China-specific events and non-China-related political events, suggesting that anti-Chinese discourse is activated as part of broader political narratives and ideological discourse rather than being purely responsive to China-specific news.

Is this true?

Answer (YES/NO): YES